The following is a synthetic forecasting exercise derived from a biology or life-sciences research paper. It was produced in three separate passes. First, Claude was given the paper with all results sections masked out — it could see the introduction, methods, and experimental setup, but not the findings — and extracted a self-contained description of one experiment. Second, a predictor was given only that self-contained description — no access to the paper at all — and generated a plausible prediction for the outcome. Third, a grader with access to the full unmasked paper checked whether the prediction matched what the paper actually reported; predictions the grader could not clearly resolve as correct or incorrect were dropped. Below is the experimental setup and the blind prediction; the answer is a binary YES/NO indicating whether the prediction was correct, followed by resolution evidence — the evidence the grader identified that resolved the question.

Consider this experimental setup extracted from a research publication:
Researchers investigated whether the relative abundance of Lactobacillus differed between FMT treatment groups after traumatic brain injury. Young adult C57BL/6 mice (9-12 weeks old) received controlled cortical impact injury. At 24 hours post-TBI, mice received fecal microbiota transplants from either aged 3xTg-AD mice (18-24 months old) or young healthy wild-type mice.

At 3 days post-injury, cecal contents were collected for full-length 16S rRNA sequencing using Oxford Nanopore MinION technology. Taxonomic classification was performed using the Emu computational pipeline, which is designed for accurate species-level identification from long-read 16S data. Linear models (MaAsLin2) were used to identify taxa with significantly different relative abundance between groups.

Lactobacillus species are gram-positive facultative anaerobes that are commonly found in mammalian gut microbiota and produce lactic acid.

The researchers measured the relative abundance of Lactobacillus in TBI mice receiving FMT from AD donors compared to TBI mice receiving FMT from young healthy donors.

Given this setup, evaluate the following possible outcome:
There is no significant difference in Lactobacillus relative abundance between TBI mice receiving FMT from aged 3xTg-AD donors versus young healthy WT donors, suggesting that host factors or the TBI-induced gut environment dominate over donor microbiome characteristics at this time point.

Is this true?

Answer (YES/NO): YES